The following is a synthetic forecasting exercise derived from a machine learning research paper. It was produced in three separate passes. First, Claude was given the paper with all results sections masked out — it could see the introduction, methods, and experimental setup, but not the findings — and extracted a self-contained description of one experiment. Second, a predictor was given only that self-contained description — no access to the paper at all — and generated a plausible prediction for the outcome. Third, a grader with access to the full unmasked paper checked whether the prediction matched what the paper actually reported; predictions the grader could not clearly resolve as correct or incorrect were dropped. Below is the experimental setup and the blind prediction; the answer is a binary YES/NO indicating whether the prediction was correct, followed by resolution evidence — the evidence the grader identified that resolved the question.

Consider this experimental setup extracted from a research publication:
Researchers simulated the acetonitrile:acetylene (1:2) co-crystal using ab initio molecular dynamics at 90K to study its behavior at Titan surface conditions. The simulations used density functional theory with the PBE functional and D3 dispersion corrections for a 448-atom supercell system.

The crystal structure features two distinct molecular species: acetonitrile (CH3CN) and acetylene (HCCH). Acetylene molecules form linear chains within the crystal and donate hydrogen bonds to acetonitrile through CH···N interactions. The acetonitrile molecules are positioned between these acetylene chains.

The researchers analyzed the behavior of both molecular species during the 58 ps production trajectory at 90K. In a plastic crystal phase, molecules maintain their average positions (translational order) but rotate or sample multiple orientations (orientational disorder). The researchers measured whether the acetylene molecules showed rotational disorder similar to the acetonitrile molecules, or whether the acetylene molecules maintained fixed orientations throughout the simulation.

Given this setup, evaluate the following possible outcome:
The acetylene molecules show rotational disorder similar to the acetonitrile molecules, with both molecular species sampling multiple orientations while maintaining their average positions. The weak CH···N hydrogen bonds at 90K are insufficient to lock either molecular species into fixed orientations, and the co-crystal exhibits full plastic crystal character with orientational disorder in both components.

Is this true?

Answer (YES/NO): NO